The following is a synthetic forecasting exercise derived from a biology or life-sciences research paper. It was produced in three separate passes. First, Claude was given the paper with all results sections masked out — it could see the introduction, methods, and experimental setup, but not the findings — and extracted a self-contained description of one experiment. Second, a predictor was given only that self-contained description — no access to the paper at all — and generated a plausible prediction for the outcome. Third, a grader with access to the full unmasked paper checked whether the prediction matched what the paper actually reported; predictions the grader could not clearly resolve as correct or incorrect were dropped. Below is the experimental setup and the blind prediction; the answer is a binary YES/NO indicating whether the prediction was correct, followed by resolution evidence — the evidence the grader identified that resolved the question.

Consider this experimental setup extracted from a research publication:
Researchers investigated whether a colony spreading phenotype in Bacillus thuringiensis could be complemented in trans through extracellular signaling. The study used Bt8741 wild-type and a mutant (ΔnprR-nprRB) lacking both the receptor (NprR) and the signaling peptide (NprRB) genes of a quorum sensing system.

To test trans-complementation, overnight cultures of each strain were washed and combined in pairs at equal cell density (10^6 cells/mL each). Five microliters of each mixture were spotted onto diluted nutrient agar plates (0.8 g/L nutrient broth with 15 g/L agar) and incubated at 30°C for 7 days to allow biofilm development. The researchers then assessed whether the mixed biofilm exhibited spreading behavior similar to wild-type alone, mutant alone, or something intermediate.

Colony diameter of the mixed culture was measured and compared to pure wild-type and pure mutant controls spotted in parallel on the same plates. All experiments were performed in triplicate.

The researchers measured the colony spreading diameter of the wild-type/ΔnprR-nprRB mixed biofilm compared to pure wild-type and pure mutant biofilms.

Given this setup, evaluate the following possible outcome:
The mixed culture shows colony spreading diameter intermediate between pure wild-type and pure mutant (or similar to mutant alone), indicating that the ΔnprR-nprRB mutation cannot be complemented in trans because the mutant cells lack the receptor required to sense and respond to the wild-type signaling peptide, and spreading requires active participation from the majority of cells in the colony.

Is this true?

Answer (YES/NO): NO